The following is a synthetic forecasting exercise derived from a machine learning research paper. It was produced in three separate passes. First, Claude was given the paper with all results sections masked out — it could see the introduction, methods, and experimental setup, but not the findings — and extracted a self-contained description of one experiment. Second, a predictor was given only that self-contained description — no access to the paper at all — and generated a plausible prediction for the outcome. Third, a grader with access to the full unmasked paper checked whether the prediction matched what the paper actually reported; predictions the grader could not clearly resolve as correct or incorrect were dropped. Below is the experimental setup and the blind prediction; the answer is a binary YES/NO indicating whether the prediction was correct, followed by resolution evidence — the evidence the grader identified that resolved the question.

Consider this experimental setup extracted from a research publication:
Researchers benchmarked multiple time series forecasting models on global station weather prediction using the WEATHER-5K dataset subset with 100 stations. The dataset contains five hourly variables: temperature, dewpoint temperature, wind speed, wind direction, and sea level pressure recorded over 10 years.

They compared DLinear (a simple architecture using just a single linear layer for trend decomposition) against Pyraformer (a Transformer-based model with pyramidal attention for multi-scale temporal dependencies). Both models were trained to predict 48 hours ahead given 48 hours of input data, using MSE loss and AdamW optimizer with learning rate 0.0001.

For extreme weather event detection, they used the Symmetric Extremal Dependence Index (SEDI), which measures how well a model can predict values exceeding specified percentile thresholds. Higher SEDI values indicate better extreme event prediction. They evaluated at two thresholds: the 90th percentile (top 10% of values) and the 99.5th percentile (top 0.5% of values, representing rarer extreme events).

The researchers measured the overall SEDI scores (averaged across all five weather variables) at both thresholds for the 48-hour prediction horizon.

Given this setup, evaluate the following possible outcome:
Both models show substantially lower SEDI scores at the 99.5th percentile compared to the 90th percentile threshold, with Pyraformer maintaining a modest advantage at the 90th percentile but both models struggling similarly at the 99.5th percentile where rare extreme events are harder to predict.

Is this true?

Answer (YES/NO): NO